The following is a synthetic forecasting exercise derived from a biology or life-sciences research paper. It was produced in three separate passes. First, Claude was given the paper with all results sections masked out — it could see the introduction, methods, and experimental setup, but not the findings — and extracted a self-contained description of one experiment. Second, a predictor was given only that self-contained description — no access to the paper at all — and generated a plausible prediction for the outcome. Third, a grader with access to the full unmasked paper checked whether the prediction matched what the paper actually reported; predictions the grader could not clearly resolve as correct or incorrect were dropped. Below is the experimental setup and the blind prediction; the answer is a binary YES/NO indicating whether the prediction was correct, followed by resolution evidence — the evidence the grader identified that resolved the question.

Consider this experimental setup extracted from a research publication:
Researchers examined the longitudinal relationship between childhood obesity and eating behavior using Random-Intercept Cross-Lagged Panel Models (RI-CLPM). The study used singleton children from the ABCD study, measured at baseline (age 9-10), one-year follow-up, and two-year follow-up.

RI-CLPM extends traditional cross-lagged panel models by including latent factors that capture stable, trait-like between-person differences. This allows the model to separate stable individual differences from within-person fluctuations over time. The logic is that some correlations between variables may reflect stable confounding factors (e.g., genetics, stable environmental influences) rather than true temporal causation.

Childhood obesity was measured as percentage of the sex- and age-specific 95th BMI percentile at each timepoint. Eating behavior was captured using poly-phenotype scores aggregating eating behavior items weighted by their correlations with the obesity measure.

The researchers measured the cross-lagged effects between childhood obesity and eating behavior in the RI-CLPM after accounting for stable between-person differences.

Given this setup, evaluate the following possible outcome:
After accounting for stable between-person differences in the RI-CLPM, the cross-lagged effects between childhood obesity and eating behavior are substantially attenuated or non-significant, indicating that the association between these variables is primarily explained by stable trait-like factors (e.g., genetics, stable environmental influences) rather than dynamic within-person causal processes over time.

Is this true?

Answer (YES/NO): NO